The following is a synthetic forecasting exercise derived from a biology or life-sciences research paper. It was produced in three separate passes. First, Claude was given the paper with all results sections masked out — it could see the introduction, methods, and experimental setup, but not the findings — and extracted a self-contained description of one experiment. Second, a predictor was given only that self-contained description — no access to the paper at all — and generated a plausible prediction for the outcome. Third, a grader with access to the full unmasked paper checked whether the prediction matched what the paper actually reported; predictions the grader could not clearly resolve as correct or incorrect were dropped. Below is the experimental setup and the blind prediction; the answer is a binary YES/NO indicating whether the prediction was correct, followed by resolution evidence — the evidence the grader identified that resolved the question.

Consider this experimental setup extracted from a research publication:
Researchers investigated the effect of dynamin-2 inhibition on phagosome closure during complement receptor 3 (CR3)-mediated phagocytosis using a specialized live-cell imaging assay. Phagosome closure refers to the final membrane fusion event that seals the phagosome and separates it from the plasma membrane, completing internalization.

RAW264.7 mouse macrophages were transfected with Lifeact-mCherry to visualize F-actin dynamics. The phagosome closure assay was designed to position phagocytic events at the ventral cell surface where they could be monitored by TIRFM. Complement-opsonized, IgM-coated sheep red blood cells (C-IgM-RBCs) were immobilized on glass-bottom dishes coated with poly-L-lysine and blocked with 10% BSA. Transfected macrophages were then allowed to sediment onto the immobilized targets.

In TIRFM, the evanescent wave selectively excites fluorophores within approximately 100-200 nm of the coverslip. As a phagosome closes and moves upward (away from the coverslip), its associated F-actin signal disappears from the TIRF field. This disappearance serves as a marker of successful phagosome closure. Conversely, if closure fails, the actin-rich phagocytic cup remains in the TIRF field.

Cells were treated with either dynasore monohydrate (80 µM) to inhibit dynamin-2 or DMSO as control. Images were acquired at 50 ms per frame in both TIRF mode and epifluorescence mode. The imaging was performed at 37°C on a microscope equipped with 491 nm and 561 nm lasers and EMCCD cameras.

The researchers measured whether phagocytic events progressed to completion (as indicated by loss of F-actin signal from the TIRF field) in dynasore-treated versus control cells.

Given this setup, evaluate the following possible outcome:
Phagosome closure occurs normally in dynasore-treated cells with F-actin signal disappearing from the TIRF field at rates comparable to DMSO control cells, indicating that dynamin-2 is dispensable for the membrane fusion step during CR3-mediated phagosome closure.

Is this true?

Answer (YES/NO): NO